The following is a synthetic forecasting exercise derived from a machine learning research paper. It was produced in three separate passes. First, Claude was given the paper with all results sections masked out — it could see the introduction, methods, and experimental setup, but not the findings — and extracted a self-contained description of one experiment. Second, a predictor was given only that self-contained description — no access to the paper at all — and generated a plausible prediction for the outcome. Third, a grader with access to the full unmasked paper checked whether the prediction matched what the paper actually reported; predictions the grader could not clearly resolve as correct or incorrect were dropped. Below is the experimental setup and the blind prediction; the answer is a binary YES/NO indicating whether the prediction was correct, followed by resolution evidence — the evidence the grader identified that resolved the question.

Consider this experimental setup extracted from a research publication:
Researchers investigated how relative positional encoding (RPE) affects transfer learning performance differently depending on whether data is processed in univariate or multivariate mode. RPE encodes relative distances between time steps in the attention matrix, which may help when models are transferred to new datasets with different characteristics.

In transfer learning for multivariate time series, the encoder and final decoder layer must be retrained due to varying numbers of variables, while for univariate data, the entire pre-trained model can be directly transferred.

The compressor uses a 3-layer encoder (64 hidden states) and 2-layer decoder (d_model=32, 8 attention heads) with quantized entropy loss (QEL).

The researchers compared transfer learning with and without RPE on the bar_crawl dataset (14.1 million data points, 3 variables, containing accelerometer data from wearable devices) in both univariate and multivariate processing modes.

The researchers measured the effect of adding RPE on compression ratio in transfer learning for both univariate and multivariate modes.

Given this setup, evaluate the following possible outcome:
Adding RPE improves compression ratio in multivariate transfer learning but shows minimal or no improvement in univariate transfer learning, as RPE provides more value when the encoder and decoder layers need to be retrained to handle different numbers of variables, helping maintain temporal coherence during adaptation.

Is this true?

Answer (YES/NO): YES